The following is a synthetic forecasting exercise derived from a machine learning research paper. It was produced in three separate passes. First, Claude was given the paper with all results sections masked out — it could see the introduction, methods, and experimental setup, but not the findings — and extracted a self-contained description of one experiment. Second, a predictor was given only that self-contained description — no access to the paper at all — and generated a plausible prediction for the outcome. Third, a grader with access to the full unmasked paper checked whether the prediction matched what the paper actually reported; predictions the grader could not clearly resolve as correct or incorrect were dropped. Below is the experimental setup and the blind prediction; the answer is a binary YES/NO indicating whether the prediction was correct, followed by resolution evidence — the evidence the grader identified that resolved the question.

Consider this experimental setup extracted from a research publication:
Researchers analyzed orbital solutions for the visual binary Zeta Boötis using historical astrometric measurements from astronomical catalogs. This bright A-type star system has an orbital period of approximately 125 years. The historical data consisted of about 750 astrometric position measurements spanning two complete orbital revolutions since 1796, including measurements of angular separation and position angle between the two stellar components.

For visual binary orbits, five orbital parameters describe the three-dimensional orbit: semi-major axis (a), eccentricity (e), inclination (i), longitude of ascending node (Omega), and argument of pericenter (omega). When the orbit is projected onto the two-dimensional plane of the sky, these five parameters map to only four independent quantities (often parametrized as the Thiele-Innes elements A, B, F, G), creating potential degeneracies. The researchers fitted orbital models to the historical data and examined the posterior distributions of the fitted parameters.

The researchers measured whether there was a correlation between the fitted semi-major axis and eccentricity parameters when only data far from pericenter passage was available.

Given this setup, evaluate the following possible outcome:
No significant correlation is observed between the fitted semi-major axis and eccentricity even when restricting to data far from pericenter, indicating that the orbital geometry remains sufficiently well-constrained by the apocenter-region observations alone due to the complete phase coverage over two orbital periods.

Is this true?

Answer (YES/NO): NO